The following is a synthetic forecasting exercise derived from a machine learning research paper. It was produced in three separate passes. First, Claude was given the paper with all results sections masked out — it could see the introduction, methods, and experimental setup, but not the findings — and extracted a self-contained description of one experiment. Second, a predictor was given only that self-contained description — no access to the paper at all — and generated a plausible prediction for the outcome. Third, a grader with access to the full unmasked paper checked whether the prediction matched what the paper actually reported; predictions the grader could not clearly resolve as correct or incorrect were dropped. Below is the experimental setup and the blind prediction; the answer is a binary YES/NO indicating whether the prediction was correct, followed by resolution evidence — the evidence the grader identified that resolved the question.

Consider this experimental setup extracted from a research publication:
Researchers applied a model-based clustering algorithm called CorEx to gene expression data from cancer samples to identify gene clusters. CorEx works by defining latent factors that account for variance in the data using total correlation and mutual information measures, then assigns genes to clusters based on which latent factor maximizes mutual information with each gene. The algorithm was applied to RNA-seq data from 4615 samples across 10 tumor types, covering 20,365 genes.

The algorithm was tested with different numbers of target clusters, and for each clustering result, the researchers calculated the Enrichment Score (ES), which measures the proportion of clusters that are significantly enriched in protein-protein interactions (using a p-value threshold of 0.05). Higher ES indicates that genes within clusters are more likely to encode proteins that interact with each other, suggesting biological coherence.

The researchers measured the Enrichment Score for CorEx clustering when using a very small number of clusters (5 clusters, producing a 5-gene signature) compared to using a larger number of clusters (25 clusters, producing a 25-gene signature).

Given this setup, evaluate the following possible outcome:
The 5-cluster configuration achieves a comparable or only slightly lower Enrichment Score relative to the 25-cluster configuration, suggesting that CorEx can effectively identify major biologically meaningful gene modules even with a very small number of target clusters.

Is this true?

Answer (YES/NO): NO